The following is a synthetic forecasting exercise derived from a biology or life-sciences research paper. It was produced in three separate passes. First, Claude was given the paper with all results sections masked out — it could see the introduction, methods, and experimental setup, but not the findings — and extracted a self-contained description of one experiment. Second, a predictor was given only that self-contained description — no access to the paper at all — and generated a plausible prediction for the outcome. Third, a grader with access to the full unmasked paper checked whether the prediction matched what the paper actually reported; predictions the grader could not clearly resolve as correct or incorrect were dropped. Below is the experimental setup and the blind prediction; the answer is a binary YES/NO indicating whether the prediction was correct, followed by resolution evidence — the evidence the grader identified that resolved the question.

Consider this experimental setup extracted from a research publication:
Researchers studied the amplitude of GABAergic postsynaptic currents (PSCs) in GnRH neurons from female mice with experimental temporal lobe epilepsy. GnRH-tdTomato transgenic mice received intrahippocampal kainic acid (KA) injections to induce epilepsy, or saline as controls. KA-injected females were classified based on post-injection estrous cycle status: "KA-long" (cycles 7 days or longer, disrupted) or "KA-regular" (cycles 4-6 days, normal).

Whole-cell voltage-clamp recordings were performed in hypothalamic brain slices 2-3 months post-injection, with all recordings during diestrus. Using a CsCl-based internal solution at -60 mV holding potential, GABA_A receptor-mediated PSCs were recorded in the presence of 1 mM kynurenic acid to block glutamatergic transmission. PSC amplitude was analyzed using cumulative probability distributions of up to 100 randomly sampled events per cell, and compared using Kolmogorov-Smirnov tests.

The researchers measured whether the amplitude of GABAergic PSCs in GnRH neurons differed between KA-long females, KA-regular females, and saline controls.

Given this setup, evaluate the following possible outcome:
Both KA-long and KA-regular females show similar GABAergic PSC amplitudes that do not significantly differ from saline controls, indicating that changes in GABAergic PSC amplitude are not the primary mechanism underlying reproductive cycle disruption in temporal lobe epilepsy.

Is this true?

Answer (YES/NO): NO